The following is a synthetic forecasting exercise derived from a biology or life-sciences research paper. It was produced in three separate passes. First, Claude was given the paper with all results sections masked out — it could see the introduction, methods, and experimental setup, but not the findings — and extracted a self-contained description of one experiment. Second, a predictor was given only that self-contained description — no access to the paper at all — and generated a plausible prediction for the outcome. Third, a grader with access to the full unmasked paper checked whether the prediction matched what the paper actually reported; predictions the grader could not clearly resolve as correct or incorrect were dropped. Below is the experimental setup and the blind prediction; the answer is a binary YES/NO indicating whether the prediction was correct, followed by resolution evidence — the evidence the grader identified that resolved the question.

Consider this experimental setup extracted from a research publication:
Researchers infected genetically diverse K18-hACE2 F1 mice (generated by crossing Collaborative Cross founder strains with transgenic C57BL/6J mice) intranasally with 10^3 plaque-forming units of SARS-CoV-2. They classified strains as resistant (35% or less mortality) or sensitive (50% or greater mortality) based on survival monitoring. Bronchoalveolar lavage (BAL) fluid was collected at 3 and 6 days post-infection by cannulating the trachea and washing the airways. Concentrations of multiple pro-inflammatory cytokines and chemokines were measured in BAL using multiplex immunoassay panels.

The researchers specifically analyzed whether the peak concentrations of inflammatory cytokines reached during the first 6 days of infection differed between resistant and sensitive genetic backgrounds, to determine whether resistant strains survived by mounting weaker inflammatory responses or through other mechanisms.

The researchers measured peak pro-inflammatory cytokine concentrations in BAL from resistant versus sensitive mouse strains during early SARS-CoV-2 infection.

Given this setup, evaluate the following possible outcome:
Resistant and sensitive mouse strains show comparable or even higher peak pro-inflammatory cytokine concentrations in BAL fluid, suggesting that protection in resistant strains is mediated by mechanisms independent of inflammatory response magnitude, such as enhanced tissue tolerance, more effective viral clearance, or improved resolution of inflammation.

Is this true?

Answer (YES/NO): YES